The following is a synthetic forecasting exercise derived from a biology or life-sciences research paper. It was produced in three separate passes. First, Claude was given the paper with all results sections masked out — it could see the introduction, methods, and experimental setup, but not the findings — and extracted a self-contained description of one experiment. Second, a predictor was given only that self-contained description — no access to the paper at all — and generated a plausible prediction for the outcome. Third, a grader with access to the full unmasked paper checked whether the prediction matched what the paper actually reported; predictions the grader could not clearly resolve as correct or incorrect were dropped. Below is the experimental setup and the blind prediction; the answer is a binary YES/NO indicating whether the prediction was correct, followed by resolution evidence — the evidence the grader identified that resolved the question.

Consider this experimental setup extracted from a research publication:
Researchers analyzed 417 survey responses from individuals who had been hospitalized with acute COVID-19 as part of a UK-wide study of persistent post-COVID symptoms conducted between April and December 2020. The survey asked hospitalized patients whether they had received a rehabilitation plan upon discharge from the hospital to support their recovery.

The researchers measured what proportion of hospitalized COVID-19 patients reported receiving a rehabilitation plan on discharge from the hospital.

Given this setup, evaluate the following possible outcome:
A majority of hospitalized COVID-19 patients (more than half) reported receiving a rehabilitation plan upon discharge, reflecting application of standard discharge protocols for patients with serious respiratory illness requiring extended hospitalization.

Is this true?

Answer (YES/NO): NO